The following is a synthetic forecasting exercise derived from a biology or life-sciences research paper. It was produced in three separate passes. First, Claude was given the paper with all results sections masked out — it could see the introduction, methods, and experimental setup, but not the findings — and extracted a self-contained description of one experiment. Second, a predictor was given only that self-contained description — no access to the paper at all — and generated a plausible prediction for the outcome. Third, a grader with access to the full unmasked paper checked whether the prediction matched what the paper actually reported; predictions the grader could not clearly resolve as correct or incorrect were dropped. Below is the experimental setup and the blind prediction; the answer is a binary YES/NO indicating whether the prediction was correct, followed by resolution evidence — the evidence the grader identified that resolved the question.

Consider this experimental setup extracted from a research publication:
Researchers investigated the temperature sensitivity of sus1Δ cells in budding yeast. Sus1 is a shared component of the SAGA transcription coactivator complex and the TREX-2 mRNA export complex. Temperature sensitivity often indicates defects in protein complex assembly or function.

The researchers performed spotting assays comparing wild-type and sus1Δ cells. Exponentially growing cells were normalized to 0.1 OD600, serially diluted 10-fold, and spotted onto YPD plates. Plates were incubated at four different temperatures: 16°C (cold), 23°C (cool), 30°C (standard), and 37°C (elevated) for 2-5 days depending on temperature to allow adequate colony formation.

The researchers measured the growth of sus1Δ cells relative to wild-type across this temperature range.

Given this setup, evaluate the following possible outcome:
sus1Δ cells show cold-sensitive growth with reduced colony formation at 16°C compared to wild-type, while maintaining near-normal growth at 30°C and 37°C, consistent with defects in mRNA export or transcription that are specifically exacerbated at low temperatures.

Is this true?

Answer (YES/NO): NO